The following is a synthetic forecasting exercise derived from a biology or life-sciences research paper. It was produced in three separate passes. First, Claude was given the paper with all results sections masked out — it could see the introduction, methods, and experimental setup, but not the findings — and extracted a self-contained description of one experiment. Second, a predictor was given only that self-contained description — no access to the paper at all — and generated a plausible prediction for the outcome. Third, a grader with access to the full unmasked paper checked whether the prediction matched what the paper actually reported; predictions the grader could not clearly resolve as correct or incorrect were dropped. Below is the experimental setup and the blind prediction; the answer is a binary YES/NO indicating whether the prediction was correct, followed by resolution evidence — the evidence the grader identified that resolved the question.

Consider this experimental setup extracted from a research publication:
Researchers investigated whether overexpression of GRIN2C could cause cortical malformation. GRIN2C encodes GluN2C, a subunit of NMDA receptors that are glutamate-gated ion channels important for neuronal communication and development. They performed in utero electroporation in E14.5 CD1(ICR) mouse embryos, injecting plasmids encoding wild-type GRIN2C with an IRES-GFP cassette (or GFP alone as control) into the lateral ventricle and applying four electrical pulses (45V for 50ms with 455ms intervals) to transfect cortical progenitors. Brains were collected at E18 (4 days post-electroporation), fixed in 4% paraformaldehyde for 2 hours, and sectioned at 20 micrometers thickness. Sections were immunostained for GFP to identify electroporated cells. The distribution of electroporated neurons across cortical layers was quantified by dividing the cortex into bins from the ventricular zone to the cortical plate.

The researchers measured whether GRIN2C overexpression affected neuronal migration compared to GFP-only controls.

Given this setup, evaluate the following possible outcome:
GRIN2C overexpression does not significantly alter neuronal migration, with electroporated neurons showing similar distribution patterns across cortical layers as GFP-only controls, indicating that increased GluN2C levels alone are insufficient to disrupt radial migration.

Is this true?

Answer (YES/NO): YES